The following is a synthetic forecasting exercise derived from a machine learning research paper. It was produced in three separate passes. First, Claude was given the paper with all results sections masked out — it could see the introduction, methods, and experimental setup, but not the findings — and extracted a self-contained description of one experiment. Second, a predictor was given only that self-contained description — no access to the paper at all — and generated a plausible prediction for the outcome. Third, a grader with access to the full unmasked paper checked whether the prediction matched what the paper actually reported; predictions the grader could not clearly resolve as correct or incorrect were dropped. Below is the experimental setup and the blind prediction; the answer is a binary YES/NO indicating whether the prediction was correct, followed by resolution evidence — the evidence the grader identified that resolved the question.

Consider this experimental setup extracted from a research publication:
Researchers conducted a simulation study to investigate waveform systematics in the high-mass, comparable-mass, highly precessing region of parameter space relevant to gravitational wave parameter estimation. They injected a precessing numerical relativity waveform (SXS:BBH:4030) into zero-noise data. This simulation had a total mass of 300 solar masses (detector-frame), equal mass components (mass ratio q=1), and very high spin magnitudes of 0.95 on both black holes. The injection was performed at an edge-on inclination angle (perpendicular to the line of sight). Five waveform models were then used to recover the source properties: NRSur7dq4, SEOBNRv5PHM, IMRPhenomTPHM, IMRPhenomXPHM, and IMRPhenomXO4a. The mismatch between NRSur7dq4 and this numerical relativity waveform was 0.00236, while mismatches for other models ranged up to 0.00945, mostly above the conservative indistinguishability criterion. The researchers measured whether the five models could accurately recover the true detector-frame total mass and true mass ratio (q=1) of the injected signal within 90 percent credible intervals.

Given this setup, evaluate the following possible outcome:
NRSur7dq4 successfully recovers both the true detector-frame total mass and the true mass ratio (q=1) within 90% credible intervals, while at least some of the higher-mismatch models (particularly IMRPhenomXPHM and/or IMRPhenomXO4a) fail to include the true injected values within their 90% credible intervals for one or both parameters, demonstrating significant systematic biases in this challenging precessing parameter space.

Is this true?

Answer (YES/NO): NO